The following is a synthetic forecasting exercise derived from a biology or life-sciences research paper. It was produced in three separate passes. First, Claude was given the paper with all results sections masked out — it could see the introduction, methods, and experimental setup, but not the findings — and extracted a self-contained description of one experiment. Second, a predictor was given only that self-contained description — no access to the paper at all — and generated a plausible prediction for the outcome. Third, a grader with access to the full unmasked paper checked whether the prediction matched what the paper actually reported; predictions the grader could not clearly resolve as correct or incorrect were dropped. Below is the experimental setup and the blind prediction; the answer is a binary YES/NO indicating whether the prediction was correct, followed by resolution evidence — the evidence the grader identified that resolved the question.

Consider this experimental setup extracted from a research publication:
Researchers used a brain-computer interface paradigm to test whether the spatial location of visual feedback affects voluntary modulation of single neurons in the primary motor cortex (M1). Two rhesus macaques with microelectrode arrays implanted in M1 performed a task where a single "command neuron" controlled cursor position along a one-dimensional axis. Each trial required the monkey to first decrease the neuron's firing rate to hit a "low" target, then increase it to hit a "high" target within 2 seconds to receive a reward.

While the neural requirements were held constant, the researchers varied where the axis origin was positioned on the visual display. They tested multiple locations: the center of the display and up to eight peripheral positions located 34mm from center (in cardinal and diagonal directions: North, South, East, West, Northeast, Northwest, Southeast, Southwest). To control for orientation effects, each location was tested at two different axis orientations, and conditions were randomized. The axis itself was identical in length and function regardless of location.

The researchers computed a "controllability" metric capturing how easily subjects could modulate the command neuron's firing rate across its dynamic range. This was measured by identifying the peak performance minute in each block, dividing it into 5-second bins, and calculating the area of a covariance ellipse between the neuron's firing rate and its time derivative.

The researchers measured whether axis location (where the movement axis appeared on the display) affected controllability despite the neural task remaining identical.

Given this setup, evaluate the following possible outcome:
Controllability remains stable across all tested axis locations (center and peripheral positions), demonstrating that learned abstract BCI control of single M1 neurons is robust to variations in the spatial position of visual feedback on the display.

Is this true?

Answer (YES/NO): NO